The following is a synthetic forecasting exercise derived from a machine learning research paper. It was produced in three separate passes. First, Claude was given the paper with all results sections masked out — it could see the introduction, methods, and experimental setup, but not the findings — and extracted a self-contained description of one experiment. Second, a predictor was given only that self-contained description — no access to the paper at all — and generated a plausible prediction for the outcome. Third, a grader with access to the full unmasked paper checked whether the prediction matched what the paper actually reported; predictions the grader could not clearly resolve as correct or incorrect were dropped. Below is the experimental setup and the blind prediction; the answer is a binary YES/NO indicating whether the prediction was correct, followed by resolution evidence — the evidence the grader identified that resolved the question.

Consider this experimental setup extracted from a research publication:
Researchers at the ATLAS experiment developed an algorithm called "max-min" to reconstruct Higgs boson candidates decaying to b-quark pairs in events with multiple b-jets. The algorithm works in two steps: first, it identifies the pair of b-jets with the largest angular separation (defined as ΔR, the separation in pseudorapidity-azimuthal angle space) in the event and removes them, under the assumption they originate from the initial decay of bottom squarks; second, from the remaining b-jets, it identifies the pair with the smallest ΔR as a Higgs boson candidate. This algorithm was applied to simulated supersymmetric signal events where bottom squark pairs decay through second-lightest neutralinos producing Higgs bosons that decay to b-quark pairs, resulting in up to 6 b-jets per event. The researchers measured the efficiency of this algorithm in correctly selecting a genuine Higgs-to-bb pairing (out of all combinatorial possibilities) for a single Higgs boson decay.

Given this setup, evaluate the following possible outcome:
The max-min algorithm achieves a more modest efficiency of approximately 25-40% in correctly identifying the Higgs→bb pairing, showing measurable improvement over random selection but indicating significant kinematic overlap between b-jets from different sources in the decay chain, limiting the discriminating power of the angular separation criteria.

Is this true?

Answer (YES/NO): NO